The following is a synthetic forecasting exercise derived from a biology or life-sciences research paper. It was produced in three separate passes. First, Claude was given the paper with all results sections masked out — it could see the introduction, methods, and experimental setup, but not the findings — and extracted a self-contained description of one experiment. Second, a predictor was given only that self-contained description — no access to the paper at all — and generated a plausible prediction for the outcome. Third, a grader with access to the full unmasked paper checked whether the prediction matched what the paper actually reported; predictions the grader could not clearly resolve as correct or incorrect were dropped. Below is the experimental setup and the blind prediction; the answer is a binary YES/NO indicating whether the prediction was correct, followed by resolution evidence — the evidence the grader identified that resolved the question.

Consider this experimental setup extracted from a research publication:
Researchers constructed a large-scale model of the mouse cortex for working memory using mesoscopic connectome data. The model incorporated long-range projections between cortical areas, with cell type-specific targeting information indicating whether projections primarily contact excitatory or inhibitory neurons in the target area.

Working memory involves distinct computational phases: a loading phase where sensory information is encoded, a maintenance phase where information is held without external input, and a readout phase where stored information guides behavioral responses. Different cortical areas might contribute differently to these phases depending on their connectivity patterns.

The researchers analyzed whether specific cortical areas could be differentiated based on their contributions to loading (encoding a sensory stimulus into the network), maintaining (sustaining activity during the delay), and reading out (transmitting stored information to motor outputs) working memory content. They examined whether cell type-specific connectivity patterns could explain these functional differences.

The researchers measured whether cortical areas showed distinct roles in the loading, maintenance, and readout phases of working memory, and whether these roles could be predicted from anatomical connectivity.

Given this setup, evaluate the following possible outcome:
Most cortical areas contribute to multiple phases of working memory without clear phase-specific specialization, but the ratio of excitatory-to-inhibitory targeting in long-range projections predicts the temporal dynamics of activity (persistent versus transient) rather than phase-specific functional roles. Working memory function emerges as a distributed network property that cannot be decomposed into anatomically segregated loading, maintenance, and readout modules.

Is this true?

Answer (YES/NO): NO